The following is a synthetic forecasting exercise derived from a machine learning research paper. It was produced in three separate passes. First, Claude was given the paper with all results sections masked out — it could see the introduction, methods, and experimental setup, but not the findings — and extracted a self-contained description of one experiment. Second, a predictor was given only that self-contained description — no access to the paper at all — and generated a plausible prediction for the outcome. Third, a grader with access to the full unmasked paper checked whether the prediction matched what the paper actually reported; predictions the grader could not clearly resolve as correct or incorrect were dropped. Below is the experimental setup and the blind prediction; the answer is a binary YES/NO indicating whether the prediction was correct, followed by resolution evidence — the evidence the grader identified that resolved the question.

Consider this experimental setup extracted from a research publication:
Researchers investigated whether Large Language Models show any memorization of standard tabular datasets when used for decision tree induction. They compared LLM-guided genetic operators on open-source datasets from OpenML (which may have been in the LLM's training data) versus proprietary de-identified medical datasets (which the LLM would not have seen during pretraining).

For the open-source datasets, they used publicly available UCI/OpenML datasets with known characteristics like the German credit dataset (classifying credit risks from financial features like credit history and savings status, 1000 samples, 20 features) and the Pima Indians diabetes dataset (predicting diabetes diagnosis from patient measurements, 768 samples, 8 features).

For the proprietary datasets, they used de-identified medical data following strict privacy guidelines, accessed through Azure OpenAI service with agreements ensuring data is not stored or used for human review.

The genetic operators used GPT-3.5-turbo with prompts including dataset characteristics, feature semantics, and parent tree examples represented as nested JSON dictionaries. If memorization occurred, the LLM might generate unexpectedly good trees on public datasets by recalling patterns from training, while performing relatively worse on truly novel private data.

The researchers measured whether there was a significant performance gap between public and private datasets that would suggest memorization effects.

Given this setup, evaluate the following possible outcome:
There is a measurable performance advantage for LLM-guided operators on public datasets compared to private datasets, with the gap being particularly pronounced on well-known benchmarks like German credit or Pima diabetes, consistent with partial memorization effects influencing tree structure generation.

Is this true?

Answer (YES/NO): NO